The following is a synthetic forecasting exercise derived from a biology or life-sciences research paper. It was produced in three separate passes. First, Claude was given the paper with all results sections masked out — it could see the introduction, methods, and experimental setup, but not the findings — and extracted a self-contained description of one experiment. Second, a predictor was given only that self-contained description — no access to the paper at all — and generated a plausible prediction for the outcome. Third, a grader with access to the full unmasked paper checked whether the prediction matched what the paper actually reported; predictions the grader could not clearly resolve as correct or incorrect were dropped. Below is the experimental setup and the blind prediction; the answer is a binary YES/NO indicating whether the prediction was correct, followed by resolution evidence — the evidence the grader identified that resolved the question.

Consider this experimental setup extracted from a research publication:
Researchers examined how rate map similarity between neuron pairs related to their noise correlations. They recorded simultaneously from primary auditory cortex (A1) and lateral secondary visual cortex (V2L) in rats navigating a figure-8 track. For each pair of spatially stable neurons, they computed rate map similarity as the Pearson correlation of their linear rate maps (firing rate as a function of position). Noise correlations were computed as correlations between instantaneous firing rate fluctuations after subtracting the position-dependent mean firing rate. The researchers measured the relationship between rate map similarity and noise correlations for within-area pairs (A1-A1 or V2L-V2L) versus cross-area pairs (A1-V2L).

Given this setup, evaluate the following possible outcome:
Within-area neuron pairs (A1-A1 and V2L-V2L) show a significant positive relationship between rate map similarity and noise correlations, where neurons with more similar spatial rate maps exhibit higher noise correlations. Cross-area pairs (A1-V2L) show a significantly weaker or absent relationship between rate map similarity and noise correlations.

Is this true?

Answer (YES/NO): YES